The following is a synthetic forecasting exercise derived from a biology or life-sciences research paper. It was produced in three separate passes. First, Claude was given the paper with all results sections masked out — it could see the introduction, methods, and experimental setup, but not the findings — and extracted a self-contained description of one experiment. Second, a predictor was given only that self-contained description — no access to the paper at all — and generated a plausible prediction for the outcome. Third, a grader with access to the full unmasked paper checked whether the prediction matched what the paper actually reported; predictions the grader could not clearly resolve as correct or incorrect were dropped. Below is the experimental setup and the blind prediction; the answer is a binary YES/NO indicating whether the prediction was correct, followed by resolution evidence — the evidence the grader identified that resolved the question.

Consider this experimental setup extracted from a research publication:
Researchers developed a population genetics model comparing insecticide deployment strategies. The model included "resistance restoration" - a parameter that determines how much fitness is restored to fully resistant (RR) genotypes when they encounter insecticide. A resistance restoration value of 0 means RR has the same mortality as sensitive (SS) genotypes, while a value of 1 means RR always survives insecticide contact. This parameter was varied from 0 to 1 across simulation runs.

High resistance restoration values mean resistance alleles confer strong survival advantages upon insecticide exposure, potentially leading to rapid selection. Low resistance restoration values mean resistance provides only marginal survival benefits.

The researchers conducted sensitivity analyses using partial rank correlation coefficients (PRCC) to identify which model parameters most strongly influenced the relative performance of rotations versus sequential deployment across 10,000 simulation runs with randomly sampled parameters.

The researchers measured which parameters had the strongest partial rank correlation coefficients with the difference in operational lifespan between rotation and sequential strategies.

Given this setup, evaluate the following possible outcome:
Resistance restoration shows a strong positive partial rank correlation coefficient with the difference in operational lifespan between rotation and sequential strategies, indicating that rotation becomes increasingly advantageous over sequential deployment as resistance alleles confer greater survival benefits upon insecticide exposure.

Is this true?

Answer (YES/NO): NO